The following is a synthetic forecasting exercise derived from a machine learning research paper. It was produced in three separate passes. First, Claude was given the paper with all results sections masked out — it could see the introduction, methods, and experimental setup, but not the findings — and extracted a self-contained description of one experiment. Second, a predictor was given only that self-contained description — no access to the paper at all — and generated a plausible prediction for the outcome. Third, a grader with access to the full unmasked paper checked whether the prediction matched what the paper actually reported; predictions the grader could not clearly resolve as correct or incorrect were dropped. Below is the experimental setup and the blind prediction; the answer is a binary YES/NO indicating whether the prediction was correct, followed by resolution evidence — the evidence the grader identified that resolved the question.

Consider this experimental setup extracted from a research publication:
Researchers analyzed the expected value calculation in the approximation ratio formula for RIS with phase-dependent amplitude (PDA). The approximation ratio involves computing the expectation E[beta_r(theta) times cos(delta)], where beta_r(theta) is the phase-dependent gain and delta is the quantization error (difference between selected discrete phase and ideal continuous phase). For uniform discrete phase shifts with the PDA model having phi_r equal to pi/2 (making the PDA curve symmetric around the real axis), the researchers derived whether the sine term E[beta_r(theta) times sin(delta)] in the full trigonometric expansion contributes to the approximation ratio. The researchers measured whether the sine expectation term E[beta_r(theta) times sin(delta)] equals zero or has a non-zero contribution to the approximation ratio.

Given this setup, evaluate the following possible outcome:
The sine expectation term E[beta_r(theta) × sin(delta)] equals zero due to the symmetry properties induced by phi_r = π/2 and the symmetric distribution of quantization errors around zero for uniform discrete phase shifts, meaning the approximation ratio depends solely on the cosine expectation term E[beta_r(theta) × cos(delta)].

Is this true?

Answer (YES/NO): YES